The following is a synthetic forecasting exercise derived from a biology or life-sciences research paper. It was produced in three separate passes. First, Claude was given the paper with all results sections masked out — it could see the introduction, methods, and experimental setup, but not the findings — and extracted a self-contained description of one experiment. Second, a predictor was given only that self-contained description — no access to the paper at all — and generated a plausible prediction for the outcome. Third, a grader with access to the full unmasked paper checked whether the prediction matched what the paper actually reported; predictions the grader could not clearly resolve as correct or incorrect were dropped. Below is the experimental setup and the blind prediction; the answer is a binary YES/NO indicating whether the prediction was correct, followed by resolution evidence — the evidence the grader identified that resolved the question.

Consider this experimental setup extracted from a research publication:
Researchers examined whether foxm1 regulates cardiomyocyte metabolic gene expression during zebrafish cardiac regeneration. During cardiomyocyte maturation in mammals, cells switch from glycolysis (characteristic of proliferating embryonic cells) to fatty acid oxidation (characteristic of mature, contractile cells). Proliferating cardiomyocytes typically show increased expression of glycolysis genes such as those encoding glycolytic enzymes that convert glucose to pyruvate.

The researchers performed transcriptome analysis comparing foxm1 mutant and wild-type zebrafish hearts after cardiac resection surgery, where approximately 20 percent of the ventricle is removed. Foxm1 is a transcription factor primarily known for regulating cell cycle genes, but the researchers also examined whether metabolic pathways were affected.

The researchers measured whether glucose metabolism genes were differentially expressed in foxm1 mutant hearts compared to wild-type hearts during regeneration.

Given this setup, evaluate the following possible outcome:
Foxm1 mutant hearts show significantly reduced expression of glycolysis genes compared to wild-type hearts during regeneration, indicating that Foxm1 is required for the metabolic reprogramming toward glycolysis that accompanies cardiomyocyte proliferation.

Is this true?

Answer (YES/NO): YES